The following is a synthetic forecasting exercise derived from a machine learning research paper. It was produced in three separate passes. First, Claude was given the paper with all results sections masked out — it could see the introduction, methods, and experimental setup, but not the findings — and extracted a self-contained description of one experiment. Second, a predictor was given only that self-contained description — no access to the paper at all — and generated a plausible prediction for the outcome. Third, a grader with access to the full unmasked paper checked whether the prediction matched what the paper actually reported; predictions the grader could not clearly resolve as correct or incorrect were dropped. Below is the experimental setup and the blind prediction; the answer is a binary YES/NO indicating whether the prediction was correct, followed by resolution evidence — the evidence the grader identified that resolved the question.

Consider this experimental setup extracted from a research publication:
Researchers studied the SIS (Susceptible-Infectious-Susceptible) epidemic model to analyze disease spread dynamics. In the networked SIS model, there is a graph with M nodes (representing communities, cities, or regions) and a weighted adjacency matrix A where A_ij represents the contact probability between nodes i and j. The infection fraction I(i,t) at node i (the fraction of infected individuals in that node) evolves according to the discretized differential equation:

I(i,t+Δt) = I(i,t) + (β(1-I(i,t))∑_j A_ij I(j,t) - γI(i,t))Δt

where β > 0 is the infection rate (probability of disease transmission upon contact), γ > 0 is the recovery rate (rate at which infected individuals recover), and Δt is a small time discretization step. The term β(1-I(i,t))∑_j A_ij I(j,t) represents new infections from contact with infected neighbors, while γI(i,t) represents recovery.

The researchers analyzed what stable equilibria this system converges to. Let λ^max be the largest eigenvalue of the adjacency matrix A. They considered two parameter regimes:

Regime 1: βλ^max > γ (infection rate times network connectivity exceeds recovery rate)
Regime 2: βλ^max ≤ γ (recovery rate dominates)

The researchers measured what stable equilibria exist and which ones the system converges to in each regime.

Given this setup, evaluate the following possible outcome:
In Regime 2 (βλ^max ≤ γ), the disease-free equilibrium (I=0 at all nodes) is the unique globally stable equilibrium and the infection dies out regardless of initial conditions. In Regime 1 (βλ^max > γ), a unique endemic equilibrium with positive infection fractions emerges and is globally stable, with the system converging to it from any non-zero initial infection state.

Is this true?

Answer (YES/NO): YES